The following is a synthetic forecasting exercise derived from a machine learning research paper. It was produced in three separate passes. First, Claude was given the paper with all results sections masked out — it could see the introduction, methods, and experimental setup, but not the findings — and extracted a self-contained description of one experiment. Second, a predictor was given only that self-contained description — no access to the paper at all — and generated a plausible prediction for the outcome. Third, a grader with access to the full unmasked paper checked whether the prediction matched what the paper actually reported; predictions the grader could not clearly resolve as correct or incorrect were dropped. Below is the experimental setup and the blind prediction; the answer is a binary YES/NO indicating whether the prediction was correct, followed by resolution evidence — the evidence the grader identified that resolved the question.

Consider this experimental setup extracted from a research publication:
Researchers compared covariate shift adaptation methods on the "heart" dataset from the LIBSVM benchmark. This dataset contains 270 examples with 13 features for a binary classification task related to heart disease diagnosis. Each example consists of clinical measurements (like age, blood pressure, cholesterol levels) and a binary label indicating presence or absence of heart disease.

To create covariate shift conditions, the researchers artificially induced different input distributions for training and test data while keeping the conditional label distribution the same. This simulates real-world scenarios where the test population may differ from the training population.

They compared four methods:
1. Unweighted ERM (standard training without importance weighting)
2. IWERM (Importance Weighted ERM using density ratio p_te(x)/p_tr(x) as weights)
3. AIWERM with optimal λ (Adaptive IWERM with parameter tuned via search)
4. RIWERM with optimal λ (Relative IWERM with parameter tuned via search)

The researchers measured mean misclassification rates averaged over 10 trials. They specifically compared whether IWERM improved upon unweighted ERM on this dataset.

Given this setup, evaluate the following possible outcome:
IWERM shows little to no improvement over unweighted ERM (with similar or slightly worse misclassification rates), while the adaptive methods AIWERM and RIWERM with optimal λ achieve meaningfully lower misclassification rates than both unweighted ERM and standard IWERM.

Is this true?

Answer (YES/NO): NO